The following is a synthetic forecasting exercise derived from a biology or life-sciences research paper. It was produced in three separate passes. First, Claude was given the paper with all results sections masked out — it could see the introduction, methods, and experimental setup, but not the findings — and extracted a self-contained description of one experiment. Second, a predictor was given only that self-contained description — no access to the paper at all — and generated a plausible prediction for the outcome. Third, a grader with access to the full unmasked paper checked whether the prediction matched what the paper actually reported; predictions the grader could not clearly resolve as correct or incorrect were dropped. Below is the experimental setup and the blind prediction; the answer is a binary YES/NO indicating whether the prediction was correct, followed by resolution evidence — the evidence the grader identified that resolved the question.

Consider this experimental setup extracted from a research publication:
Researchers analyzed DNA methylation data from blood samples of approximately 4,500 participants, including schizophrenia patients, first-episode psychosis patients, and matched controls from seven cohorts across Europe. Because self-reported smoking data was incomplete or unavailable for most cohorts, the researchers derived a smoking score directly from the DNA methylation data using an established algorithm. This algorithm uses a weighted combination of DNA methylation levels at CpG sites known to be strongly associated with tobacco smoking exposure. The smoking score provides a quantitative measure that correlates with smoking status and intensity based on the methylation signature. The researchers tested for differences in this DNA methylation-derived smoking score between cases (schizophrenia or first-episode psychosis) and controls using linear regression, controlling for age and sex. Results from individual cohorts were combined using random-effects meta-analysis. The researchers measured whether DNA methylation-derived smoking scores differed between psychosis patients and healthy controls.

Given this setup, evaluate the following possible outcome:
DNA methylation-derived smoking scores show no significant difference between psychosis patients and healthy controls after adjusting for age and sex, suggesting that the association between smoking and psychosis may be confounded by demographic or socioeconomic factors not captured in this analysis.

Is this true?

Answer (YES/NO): NO